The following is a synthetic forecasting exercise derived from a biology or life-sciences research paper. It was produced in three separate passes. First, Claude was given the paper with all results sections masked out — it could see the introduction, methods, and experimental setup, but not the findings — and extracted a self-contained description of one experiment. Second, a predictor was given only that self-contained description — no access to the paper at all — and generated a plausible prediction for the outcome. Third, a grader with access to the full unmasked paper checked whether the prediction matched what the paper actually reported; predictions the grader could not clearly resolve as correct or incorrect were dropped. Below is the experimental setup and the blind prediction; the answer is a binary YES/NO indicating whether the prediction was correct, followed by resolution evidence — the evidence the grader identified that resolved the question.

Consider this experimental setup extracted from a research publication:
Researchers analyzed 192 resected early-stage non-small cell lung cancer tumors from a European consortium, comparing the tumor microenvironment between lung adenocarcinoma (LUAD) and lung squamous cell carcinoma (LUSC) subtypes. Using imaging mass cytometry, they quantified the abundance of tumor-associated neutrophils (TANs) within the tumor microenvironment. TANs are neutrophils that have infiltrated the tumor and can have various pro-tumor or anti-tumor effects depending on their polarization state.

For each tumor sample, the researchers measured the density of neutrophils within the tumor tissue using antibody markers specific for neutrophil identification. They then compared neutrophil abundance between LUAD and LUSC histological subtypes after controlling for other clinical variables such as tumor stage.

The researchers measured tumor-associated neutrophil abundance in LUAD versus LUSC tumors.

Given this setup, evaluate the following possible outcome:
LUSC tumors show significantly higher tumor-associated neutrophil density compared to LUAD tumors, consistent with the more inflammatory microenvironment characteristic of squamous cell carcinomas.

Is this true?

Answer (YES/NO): YES